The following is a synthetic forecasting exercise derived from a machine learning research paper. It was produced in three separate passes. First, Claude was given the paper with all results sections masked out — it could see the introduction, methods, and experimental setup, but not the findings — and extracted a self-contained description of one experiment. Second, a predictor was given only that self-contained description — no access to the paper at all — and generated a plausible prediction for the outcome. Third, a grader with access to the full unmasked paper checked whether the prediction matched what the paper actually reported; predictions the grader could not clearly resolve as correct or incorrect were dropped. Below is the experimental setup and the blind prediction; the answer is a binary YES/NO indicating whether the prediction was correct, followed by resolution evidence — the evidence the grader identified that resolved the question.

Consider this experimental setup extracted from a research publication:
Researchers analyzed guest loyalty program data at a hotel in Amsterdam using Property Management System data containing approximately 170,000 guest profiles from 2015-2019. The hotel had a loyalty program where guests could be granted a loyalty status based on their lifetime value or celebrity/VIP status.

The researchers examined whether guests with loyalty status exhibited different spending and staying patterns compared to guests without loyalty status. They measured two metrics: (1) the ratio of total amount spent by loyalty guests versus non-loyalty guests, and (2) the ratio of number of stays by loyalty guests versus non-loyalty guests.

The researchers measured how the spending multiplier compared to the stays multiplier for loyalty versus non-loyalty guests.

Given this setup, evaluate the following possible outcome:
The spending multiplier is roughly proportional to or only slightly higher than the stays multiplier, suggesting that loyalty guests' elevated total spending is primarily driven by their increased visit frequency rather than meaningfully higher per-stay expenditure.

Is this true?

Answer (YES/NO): NO